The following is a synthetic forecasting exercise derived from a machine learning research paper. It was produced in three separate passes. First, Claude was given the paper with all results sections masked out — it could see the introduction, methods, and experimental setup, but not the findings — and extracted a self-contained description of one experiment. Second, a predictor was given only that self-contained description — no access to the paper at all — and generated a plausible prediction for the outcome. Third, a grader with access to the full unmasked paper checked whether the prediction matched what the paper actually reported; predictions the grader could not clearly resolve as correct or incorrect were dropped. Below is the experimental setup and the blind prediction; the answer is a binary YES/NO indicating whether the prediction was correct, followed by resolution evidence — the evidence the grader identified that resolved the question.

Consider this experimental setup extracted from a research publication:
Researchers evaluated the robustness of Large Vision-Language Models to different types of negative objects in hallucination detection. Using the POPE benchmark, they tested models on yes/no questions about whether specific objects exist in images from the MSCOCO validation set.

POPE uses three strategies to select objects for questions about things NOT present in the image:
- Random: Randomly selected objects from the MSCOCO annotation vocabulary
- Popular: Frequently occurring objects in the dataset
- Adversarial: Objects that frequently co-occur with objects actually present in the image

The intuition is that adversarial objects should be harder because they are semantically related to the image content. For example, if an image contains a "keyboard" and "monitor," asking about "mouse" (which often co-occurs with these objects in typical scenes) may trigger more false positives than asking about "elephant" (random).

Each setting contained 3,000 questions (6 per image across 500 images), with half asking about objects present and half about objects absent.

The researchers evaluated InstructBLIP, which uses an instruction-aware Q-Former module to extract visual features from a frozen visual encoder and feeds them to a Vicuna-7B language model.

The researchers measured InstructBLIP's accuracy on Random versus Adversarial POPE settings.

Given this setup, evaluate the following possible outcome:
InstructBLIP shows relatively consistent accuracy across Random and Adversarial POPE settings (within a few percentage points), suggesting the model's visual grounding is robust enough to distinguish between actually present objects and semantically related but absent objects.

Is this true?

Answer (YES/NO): NO